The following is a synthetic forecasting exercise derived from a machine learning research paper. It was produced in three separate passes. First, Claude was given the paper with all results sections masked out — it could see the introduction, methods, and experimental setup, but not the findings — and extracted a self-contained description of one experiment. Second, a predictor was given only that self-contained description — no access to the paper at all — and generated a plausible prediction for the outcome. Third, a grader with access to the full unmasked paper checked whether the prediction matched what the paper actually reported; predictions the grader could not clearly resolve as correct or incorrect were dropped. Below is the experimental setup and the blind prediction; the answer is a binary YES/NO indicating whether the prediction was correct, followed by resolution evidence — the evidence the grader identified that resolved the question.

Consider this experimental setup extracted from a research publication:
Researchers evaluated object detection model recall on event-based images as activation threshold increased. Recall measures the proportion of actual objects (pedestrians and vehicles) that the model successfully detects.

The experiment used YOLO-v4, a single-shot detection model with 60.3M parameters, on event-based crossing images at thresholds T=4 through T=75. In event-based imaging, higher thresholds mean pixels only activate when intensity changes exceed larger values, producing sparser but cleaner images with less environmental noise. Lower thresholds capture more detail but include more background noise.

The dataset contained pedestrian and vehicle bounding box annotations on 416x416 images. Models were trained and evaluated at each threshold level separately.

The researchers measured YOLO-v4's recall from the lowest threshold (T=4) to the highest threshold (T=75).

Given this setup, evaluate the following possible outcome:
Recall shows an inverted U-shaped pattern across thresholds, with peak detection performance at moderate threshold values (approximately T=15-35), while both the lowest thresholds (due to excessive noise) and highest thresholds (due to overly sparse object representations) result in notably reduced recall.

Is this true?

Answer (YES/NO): NO